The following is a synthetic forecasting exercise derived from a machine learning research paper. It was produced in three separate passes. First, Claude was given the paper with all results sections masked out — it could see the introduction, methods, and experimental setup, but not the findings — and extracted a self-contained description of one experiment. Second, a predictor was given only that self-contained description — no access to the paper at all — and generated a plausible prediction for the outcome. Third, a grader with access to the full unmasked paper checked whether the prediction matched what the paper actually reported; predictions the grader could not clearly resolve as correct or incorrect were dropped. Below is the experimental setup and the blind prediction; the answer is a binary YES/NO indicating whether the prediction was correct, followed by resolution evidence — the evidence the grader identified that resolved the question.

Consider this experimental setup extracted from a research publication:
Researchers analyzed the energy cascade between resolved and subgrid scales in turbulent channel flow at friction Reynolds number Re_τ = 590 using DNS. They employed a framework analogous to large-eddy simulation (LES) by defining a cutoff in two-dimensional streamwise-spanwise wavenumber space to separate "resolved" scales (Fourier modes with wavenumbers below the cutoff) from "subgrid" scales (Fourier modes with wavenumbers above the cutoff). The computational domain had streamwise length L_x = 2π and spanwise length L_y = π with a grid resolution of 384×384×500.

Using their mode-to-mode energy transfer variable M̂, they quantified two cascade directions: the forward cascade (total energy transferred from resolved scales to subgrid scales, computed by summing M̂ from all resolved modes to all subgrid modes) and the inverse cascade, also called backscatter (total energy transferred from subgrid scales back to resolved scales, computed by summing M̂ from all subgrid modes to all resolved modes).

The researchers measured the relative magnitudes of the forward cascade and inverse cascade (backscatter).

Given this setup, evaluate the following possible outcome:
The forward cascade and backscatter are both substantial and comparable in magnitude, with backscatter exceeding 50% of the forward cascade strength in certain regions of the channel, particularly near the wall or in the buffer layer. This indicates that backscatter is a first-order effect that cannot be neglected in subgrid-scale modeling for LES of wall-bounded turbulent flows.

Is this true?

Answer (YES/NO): NO